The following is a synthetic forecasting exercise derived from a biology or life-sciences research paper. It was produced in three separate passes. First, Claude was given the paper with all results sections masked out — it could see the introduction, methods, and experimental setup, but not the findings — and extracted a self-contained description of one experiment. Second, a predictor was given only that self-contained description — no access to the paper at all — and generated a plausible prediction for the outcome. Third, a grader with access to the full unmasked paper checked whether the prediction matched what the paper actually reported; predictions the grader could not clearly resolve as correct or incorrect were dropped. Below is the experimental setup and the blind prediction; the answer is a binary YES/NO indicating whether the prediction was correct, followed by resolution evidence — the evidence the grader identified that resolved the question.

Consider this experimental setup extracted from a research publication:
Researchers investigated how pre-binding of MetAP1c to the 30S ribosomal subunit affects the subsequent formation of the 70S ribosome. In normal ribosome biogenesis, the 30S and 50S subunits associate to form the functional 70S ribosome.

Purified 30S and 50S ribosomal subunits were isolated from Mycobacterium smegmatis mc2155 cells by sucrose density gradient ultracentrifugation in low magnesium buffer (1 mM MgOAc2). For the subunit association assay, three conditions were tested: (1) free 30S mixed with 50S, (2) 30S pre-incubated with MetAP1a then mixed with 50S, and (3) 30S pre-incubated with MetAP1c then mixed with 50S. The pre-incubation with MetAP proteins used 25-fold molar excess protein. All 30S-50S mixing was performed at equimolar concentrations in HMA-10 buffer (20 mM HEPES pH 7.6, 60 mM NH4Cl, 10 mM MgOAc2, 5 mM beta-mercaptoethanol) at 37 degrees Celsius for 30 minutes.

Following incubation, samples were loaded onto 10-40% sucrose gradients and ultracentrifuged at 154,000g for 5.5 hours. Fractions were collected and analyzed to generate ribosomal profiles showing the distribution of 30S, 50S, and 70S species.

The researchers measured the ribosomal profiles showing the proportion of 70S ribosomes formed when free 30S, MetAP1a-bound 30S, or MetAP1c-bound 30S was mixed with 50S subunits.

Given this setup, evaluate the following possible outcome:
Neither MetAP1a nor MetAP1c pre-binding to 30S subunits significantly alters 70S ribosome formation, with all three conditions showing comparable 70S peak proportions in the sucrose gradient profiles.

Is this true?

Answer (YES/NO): NO